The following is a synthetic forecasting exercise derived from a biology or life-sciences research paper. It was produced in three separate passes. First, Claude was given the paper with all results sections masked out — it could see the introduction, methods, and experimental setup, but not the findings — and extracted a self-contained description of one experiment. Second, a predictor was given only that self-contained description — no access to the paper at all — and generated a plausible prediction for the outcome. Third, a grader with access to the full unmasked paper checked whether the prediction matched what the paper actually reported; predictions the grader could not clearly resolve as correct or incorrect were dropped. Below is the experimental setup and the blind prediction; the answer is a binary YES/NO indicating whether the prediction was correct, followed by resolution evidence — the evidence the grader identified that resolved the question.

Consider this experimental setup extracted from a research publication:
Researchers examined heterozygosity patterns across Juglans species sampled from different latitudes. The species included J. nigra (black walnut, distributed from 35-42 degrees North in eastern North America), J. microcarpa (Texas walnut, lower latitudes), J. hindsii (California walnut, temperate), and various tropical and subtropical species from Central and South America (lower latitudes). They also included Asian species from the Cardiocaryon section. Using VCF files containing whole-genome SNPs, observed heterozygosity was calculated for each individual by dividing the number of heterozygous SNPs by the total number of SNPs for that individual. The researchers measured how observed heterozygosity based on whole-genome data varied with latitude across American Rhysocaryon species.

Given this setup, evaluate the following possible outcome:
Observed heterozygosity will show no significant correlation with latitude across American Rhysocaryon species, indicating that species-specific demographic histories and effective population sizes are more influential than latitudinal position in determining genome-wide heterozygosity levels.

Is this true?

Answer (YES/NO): NO